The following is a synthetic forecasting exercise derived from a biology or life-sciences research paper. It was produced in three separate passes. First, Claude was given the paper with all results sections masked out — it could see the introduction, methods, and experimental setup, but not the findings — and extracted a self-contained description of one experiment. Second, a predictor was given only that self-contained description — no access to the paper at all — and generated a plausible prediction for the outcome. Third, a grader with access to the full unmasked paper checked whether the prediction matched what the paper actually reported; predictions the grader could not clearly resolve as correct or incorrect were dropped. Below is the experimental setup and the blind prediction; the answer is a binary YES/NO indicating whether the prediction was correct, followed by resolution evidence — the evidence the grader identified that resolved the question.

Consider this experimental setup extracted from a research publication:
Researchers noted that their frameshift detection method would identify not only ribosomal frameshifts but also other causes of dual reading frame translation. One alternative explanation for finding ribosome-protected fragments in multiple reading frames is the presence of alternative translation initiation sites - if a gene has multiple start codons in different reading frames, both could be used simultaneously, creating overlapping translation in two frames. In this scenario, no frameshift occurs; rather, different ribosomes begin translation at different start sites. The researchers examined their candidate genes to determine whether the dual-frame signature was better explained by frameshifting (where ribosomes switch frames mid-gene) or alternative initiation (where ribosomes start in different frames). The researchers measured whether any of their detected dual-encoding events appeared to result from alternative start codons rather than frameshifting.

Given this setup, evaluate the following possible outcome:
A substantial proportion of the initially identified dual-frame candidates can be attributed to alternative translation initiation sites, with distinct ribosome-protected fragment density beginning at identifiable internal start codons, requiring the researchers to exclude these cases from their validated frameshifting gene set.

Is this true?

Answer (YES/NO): YES